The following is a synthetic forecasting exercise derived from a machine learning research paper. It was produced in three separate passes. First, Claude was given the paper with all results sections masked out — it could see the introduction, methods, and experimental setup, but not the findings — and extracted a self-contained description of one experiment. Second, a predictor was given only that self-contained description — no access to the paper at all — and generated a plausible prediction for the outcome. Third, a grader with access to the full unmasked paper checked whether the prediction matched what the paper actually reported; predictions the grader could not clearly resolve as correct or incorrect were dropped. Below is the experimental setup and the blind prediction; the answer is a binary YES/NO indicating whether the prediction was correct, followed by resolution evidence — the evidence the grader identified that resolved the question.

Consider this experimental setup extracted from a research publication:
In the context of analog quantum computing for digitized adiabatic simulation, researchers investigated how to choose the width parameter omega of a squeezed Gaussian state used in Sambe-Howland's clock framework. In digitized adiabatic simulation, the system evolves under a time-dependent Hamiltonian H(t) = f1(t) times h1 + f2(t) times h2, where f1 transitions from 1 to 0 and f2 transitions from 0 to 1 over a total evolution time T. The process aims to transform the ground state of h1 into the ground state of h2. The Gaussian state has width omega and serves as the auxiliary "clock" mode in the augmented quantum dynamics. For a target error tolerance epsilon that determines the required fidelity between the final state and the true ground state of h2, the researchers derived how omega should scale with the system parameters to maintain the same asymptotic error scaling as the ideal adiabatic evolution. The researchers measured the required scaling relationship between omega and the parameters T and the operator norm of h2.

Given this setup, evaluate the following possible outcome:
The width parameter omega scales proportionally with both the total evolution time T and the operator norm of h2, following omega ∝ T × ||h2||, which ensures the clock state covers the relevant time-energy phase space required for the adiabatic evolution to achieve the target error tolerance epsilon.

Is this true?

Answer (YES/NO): NO